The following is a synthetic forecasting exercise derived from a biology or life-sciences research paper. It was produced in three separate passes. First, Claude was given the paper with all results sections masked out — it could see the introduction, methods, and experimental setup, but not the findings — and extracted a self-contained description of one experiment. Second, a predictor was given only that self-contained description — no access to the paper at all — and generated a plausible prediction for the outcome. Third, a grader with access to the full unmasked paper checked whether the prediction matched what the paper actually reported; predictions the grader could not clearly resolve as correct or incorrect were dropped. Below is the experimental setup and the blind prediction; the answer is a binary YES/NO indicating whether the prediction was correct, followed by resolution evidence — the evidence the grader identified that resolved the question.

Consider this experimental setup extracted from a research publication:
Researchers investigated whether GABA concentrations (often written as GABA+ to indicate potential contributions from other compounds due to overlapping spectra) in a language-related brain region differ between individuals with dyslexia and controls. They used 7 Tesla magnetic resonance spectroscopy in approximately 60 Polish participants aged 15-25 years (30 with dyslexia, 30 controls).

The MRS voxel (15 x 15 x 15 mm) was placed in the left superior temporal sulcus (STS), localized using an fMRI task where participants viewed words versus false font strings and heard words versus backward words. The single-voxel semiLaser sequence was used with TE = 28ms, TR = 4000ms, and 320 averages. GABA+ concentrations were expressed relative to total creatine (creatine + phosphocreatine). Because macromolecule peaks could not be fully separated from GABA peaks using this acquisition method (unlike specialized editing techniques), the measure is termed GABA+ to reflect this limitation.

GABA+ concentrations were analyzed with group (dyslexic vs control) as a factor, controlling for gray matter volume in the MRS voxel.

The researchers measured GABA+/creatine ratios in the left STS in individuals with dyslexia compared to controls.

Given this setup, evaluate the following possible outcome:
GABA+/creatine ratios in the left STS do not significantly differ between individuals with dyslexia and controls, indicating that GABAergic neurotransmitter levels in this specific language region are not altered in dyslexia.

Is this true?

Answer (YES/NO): YES